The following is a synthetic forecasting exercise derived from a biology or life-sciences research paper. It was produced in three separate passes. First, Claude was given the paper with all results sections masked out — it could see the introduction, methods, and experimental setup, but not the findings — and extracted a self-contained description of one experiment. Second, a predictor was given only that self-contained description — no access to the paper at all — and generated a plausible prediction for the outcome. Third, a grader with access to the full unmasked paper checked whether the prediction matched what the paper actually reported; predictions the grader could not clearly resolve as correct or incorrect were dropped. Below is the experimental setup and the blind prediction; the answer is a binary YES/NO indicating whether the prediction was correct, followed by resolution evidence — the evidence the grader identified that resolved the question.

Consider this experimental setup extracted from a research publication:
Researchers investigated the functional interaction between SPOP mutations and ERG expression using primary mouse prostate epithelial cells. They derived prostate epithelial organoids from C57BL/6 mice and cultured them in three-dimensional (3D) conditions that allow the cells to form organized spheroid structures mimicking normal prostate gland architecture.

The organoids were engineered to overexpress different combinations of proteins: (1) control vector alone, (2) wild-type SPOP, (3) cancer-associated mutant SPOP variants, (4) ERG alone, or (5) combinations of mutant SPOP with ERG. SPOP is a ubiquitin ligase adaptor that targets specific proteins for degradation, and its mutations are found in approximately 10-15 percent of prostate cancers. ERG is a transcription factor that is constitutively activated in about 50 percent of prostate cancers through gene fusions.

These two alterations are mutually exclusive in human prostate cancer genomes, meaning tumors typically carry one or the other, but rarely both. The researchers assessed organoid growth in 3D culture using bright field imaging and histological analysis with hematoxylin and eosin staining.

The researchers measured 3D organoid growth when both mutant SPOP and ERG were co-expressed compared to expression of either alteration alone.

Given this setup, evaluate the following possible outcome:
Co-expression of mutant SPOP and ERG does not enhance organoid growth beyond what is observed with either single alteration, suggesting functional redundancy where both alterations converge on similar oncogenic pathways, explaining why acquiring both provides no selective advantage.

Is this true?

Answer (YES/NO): NO